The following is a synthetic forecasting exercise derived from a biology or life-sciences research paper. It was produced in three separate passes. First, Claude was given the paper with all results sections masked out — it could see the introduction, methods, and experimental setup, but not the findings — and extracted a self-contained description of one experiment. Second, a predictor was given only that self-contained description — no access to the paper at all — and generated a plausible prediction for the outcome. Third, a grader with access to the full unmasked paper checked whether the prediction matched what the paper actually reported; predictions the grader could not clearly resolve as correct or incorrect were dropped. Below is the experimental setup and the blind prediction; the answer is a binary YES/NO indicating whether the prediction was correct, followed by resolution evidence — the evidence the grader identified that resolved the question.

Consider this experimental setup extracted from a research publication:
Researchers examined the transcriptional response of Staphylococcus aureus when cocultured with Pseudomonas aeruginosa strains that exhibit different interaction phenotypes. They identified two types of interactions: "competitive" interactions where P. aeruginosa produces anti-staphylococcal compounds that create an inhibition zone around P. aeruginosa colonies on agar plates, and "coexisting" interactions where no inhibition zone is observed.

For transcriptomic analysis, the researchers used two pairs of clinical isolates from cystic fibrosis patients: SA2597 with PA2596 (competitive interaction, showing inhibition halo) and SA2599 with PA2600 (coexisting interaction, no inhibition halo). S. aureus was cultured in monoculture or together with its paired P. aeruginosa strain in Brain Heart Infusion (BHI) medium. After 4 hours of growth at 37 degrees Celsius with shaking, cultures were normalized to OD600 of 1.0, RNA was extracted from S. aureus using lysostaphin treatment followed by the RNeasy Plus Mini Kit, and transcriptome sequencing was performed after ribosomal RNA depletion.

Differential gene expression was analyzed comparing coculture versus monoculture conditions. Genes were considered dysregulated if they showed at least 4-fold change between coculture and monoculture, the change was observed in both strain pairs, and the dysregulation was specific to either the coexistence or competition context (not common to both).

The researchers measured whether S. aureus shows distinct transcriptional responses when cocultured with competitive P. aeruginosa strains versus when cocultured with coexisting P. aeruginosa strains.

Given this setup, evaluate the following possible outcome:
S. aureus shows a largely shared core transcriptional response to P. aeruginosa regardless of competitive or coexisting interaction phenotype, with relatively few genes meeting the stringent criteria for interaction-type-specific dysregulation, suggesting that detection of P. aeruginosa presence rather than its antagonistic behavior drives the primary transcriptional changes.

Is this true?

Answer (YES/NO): NO